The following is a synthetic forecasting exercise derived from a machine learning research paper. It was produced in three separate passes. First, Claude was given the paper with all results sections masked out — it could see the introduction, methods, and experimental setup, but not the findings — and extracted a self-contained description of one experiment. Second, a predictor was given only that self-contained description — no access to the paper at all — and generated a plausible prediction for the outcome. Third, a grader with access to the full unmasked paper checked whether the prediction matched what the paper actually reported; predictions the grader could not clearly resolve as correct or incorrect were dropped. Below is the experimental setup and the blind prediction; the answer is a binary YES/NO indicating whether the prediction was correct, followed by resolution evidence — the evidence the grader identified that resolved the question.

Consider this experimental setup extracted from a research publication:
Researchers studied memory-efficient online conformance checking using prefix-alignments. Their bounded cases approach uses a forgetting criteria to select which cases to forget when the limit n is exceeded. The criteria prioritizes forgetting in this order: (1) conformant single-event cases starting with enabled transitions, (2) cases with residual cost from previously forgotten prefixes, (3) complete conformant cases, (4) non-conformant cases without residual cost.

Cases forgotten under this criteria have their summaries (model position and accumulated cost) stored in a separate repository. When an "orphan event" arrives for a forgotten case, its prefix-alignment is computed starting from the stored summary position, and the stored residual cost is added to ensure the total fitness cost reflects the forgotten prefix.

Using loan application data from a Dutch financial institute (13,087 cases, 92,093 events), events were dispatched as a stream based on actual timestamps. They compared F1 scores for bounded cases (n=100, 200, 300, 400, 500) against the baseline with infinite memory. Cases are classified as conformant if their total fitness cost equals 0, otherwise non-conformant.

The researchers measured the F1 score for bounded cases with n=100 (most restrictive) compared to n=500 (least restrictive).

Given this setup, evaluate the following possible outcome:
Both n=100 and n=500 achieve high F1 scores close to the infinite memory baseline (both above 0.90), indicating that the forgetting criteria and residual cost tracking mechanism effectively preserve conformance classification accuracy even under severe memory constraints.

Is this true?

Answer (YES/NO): YES